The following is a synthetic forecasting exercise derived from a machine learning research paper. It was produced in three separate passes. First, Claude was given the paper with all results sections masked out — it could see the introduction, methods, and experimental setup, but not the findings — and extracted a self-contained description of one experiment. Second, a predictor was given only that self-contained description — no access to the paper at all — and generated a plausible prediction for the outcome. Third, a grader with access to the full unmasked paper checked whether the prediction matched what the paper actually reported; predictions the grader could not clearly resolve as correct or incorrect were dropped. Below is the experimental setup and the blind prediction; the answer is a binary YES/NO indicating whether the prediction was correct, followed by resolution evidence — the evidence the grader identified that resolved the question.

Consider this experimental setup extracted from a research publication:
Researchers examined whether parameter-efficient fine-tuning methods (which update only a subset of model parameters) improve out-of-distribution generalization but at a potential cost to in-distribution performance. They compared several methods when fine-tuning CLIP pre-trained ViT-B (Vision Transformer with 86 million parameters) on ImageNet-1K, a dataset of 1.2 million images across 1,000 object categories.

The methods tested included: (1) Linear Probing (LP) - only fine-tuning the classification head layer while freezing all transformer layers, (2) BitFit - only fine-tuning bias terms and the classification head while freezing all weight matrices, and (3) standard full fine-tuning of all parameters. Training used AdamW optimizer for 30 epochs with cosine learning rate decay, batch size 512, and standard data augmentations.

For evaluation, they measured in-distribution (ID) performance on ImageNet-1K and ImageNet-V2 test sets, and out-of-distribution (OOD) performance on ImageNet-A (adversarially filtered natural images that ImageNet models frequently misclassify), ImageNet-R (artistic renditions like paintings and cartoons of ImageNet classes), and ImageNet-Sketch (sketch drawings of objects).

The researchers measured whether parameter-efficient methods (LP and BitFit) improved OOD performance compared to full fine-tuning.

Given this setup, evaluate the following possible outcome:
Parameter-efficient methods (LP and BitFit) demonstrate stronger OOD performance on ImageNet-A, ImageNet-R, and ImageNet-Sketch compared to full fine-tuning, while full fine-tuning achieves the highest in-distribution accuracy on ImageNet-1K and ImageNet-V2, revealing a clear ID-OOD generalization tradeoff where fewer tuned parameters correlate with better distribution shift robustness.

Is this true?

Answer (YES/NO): YES